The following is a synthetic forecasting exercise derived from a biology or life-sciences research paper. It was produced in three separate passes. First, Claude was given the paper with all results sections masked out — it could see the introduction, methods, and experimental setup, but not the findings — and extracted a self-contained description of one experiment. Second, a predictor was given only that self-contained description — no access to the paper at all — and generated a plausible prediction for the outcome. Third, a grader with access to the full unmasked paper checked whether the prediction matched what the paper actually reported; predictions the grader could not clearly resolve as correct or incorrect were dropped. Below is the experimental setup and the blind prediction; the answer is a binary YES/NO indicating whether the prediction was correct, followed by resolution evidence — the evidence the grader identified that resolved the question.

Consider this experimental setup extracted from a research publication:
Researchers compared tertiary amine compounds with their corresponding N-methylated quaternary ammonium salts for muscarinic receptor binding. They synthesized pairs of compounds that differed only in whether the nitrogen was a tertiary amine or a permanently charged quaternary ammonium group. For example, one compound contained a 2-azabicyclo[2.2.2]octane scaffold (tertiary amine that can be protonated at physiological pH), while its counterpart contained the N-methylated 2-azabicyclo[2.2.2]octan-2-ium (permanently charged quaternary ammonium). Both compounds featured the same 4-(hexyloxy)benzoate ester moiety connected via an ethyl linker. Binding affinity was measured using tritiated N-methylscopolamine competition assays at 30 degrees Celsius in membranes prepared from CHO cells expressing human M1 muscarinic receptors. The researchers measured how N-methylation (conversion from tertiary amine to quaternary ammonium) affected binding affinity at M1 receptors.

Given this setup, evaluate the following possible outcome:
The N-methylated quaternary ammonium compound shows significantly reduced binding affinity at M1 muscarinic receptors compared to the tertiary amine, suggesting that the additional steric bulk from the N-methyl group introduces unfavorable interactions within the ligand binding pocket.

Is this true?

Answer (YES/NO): NO